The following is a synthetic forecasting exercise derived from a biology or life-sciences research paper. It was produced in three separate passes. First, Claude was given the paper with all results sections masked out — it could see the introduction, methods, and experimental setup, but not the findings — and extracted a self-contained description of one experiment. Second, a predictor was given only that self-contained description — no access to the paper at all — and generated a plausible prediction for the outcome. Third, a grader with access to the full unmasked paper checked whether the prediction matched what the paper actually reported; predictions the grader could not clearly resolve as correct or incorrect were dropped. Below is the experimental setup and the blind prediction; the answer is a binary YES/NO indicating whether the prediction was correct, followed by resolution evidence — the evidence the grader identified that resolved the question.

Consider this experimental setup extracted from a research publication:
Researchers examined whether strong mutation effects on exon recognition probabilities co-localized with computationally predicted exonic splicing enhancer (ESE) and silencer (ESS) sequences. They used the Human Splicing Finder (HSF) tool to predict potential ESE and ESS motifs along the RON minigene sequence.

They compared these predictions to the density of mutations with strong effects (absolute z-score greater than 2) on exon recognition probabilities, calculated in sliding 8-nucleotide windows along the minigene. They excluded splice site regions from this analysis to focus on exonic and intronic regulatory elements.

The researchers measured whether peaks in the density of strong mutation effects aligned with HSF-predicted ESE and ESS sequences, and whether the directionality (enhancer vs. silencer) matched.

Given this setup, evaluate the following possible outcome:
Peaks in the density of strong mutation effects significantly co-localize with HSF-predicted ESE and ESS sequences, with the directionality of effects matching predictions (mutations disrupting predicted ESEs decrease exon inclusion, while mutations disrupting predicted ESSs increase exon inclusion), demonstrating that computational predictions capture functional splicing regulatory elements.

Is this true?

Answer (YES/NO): YES